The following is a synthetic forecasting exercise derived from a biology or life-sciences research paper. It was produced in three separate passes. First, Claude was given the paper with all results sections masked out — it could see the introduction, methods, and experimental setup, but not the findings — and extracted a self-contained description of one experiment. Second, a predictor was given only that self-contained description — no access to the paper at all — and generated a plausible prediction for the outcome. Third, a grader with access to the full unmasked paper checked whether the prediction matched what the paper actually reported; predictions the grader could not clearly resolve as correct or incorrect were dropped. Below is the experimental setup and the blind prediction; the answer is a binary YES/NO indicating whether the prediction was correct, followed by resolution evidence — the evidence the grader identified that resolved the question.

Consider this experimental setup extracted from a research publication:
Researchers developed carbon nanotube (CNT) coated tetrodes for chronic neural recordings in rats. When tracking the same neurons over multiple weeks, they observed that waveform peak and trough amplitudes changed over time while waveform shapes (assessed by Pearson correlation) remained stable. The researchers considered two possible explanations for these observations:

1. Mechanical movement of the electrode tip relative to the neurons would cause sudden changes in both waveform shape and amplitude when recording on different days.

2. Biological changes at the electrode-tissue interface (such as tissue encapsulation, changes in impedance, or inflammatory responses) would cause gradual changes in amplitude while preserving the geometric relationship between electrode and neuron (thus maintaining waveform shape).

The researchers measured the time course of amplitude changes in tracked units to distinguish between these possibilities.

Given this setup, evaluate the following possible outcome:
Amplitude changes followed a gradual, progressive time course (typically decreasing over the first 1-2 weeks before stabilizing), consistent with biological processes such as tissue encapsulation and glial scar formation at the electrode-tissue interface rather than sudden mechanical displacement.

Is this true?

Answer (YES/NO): NO